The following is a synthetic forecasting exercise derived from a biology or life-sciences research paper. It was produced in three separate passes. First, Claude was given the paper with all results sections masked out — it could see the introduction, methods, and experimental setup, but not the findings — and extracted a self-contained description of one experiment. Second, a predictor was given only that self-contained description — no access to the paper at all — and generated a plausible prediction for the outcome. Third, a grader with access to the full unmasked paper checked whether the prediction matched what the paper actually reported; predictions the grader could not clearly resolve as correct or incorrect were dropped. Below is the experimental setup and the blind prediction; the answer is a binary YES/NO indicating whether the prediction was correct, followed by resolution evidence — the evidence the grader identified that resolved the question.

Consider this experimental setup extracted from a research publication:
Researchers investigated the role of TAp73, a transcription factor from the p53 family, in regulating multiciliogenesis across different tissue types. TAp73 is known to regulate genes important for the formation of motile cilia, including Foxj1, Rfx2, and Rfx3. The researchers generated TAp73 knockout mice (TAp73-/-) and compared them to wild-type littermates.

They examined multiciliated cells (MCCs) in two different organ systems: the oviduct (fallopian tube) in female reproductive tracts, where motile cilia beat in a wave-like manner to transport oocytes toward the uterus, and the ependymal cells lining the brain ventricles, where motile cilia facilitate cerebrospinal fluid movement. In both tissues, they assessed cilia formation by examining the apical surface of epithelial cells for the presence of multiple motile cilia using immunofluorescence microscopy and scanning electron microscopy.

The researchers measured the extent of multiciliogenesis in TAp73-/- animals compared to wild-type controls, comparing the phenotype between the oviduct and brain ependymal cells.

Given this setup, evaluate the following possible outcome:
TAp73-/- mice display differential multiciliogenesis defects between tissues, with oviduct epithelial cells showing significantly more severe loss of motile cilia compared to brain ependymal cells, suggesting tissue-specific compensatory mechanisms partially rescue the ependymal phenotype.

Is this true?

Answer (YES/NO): YES